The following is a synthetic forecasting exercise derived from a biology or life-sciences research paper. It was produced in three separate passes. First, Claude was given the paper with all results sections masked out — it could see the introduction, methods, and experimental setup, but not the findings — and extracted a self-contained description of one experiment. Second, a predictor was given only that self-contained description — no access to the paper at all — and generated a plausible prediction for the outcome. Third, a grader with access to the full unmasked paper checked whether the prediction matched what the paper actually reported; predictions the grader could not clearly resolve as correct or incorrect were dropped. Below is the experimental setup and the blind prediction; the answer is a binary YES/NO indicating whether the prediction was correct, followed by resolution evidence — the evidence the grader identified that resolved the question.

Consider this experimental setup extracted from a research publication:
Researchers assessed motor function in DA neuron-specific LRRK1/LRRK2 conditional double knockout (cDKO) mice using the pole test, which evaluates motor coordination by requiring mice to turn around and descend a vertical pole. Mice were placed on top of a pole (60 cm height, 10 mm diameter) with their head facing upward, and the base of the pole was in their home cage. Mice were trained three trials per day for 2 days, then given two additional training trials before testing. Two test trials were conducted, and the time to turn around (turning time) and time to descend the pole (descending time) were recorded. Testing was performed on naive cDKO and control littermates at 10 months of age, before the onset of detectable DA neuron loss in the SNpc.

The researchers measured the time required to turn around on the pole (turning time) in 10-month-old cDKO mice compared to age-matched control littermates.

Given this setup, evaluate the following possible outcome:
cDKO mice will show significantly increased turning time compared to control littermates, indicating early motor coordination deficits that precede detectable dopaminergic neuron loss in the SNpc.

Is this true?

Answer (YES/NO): NO